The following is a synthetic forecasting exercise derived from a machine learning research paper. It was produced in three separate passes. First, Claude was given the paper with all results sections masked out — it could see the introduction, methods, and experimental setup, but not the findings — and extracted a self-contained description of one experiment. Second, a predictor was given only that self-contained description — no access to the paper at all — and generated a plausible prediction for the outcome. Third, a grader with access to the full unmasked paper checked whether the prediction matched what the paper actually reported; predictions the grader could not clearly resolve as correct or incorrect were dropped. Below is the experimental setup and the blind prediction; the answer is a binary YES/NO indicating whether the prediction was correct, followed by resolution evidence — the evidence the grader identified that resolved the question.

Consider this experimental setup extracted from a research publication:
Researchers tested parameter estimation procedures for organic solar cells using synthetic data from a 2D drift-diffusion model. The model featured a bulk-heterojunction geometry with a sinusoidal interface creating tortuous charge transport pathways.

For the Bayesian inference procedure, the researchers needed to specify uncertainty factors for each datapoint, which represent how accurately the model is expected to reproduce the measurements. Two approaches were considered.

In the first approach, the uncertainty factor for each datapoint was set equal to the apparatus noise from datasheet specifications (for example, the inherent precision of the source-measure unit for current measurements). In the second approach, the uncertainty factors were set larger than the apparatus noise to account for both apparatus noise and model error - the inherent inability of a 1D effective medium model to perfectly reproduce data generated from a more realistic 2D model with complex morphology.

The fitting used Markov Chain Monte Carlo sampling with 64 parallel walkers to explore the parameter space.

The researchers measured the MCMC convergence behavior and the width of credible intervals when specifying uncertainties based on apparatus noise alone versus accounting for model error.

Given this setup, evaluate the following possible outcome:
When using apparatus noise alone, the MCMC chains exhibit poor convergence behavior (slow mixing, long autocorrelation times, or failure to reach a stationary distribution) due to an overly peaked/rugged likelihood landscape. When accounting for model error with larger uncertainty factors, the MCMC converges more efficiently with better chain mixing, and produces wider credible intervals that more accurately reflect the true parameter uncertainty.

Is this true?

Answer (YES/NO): YES